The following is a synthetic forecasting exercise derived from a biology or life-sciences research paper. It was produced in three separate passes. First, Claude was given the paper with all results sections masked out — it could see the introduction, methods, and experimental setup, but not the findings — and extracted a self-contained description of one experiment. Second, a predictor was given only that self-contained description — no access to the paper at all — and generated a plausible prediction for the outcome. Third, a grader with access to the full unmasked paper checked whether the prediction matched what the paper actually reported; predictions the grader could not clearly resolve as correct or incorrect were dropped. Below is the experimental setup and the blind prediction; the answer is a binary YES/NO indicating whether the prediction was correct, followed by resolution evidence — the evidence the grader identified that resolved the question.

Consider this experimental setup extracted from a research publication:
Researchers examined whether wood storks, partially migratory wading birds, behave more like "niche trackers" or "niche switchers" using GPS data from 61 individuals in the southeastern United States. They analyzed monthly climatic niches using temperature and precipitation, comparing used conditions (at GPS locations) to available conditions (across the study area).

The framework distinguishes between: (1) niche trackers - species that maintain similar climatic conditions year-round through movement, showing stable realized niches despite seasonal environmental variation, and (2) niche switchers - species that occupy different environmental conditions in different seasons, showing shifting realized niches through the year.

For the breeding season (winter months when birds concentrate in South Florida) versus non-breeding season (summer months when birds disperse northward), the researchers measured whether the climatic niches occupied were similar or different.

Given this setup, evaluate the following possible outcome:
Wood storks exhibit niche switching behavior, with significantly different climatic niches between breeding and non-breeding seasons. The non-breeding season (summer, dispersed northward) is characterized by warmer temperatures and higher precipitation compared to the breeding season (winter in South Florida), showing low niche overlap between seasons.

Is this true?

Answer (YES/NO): NO